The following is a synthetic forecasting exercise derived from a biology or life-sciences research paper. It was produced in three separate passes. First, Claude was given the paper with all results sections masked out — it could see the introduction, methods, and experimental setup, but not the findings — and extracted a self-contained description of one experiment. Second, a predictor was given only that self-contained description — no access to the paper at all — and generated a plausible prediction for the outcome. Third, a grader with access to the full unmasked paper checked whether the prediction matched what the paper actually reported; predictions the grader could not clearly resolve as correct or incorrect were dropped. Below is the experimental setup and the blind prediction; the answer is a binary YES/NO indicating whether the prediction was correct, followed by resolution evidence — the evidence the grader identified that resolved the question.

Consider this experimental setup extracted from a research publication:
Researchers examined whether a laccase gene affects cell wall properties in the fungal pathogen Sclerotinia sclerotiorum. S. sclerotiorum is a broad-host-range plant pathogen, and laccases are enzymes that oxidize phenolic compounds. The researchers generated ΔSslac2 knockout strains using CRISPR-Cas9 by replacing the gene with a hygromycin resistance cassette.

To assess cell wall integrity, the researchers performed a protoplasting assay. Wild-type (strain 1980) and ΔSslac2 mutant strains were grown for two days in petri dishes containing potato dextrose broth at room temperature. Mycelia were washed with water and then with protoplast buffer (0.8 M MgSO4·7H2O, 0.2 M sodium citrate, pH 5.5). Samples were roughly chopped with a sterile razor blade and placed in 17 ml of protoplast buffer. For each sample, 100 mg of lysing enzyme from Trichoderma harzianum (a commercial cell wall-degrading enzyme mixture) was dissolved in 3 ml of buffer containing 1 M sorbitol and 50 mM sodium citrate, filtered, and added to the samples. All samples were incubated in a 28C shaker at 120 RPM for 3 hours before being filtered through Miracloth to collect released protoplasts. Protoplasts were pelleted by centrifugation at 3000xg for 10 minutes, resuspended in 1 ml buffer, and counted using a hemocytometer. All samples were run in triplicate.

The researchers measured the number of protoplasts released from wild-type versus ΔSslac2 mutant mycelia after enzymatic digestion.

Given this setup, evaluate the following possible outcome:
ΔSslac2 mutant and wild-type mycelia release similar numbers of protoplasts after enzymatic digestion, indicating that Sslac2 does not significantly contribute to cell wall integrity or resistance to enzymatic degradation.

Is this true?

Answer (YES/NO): NO